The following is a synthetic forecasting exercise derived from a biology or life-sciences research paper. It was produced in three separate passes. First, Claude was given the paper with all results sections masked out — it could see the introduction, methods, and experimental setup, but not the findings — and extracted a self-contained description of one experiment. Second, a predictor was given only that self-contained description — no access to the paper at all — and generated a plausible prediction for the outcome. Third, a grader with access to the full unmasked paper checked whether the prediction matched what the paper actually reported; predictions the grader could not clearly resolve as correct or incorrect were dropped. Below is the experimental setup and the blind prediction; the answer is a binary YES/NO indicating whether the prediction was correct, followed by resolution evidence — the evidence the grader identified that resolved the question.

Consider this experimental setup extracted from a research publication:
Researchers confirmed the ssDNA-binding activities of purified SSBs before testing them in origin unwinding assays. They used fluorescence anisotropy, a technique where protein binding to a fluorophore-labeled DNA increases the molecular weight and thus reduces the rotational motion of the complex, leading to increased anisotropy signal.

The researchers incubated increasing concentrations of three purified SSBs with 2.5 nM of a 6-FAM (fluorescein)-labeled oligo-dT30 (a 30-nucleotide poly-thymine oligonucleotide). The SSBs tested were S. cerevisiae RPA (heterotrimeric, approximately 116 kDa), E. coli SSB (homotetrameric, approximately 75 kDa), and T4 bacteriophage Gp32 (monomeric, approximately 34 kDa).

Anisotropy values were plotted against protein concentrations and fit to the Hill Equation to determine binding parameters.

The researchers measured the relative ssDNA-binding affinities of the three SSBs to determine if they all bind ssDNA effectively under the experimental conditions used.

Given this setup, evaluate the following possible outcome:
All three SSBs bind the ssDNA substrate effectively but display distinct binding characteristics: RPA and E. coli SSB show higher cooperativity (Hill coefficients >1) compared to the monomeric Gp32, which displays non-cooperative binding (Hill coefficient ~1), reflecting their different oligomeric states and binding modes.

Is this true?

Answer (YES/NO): NO